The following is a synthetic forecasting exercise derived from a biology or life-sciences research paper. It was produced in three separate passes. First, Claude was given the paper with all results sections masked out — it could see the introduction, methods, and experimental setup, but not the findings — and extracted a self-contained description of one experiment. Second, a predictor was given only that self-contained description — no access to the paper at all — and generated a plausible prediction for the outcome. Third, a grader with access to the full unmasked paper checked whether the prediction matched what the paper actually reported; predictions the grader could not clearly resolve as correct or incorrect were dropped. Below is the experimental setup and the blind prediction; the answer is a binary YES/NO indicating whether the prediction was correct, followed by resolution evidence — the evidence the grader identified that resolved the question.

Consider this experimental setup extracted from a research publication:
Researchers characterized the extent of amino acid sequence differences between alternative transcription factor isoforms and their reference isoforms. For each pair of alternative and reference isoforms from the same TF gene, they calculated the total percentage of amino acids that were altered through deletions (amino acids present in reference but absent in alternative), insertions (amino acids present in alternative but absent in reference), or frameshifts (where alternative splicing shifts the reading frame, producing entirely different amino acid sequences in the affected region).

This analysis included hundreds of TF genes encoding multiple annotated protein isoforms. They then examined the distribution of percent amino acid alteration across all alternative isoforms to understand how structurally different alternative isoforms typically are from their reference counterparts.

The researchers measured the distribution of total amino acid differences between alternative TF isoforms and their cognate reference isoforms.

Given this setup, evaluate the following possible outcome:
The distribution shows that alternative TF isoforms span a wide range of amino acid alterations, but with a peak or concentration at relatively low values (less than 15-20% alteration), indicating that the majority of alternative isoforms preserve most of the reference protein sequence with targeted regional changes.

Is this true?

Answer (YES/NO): NO